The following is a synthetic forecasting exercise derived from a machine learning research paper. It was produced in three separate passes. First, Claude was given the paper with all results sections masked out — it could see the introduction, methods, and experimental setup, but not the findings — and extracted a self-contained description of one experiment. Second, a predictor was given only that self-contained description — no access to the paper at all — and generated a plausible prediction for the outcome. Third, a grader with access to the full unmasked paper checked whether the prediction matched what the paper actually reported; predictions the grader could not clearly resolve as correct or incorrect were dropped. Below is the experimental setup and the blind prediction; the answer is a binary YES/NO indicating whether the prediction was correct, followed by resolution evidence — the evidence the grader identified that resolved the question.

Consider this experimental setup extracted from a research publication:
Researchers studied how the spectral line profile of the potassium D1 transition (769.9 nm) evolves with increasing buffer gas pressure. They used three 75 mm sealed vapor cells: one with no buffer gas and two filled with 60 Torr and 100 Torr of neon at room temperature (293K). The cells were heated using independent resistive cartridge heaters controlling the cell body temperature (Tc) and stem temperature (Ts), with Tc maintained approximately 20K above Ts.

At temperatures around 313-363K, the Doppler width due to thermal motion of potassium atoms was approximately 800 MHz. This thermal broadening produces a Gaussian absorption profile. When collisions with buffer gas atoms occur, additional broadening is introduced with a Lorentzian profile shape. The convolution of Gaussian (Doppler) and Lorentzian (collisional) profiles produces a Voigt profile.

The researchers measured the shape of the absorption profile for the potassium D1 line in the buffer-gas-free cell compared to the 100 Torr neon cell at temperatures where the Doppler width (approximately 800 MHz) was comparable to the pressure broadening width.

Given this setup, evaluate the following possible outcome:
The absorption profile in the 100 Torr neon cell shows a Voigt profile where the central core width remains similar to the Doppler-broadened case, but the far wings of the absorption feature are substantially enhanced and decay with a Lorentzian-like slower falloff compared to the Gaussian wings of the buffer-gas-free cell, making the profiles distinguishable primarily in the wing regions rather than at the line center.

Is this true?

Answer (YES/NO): NO